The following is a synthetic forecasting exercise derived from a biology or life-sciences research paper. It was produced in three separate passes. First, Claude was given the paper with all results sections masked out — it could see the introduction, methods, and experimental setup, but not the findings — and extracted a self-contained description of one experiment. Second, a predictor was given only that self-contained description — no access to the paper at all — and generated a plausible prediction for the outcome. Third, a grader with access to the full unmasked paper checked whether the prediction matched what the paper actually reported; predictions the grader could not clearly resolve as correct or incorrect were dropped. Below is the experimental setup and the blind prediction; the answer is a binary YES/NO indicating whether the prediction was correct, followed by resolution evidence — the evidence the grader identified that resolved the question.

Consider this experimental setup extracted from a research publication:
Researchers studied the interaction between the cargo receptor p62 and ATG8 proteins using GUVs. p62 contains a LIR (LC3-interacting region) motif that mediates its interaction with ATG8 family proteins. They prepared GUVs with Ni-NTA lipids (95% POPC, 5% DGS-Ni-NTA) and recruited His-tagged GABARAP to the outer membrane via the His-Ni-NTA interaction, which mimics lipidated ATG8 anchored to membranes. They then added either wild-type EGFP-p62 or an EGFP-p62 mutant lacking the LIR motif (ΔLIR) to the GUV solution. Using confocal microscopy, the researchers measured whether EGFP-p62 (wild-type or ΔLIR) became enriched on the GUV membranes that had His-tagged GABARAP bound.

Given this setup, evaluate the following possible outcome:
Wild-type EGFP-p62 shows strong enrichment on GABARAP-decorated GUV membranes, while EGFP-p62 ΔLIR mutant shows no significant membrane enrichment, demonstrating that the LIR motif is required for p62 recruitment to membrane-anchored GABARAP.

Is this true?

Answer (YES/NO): YES